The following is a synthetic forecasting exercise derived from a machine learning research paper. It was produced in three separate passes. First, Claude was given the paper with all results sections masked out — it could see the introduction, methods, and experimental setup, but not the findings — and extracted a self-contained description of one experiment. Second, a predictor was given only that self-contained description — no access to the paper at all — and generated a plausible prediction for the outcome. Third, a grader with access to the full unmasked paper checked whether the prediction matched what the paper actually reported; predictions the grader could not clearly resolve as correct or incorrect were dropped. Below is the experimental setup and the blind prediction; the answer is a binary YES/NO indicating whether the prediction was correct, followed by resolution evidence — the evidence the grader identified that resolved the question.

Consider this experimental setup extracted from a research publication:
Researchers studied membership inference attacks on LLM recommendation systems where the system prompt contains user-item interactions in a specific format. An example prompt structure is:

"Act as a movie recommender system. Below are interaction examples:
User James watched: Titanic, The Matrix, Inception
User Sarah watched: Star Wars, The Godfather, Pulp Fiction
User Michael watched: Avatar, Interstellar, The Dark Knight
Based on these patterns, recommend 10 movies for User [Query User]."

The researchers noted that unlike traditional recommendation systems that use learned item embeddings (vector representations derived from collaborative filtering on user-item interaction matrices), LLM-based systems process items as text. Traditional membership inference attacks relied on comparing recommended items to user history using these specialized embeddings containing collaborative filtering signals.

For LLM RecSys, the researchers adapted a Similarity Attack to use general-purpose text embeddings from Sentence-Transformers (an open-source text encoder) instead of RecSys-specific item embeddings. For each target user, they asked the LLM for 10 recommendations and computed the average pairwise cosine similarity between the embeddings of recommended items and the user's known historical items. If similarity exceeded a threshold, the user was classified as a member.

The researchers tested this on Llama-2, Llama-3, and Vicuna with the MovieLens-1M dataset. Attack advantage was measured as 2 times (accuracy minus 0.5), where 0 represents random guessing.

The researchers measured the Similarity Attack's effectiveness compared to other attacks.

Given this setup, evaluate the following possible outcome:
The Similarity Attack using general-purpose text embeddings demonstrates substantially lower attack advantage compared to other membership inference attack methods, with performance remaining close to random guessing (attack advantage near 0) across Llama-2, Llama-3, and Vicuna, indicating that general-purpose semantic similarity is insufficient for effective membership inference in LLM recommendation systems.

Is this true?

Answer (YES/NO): NO